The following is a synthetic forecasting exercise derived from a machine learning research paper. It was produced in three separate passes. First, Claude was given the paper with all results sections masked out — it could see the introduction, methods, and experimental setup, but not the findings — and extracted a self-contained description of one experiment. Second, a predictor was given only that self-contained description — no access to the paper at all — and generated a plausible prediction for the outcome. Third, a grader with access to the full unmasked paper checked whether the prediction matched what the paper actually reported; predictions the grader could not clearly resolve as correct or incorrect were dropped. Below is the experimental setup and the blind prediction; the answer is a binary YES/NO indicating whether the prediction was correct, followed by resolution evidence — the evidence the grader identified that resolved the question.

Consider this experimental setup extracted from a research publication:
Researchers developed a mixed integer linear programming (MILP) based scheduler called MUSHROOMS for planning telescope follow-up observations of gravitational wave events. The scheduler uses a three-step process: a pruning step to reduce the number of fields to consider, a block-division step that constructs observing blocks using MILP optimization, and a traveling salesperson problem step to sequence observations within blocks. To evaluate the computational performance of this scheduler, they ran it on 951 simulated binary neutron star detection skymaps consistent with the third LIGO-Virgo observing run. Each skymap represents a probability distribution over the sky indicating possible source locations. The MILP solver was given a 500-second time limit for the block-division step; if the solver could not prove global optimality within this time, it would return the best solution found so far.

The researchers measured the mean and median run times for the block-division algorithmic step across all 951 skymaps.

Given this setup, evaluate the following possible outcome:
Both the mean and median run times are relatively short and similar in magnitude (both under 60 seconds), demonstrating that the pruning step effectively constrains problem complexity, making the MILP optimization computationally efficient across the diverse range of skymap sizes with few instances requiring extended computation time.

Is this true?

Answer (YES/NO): NO